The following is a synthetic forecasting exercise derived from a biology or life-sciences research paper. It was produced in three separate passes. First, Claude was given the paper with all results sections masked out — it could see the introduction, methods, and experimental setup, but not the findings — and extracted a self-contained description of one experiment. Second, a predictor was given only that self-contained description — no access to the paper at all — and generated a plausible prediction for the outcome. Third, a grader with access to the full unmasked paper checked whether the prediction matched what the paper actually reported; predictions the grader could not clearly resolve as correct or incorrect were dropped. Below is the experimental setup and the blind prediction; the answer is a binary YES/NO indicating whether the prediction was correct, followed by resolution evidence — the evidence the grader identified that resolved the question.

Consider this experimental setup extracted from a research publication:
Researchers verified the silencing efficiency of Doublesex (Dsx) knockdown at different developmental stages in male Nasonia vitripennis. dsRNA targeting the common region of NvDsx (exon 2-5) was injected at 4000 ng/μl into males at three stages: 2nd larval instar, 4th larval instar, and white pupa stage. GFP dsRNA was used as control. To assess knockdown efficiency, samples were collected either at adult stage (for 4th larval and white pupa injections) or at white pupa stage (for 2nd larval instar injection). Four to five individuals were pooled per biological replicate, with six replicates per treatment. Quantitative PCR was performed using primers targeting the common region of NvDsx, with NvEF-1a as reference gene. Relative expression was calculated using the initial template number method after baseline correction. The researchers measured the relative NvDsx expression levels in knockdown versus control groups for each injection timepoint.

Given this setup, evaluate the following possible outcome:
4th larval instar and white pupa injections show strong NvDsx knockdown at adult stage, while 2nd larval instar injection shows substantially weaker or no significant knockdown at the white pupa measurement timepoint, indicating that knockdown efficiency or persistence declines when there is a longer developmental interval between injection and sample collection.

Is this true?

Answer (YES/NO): YES